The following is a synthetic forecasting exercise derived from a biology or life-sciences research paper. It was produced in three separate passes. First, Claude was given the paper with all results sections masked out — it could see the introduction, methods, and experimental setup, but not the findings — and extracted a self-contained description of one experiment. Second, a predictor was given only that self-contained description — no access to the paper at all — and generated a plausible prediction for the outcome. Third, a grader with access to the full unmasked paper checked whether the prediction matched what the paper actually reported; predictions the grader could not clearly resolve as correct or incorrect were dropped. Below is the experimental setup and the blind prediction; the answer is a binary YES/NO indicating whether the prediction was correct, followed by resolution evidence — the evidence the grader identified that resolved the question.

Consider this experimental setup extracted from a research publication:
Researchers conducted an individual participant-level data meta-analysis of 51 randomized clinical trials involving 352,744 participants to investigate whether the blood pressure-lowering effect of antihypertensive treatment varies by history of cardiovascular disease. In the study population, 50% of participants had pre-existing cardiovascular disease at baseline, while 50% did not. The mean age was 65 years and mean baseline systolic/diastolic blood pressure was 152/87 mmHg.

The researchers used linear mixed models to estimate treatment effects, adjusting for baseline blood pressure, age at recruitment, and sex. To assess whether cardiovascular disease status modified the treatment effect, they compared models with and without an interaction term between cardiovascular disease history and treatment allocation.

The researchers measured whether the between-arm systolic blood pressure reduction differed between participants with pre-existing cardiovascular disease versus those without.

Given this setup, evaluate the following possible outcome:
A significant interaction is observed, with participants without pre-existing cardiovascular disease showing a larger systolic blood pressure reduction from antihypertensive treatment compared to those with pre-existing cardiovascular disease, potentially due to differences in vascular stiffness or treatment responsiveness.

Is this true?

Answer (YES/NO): NO